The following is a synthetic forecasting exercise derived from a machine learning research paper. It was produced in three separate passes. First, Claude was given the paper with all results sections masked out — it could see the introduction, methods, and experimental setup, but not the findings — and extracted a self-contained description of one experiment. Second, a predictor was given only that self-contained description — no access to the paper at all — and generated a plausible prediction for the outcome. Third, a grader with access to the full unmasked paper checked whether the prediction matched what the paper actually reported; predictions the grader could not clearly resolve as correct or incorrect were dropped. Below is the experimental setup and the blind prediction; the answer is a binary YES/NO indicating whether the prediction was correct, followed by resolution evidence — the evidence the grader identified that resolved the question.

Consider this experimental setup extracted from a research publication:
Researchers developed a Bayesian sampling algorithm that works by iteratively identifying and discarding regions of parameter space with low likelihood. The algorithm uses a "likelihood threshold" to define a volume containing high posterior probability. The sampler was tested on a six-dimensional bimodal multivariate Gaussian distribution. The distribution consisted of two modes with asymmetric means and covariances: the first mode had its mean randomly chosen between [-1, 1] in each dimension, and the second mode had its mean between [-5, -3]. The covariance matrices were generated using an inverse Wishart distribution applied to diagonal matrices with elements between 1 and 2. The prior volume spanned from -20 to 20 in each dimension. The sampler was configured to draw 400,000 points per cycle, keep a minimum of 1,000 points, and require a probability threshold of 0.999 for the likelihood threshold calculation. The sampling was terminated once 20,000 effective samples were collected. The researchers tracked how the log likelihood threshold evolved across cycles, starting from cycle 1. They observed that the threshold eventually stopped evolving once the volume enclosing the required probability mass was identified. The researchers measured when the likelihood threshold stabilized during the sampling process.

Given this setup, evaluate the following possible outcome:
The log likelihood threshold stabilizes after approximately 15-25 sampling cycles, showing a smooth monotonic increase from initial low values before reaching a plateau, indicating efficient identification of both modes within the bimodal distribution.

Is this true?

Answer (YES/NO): NO